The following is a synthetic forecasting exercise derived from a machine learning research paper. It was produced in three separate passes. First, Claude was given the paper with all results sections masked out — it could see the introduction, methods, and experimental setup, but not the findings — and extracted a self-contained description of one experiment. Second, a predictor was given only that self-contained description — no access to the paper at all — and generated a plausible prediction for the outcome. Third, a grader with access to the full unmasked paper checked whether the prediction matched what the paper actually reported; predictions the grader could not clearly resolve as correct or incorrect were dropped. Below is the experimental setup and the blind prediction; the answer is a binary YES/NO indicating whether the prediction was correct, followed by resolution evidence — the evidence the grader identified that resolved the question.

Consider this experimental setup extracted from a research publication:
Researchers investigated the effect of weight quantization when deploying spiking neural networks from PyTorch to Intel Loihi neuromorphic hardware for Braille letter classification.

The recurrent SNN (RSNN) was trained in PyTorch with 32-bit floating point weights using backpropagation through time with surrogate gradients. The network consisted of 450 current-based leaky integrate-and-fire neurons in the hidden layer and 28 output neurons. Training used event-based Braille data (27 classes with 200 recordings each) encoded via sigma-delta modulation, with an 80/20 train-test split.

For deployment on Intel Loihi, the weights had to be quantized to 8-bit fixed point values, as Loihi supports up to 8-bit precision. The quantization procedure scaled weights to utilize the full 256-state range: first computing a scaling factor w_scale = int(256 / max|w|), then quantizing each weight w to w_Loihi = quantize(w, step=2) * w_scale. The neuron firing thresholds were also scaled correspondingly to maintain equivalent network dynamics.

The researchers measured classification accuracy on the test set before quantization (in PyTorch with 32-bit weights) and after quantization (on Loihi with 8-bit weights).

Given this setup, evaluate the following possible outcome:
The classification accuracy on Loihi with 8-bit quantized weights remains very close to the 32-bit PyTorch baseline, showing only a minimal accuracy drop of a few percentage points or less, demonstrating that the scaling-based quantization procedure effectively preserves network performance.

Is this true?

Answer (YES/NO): YES